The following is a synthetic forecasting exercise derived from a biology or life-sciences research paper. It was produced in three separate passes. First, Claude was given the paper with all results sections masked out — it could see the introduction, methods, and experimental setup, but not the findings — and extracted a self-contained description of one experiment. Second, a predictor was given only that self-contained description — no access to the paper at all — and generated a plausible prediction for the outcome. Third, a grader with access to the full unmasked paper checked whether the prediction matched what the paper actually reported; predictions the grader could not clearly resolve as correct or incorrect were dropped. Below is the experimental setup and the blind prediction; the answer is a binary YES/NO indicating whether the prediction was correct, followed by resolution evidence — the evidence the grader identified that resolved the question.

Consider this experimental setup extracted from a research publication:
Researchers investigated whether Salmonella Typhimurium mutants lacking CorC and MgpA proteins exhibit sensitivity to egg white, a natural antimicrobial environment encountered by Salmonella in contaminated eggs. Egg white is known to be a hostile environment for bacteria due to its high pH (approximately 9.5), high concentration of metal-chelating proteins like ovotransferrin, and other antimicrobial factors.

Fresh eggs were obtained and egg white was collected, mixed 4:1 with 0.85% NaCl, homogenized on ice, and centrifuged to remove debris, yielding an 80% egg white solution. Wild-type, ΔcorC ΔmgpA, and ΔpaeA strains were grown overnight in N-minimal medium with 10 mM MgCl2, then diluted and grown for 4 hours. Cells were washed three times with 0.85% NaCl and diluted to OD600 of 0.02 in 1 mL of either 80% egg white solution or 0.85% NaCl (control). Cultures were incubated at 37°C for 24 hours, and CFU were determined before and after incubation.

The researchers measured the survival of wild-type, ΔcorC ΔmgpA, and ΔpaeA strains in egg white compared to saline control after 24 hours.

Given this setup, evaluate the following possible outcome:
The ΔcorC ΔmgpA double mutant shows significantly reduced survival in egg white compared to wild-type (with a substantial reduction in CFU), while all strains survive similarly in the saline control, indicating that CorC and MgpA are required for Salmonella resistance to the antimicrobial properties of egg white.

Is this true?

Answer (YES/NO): YES